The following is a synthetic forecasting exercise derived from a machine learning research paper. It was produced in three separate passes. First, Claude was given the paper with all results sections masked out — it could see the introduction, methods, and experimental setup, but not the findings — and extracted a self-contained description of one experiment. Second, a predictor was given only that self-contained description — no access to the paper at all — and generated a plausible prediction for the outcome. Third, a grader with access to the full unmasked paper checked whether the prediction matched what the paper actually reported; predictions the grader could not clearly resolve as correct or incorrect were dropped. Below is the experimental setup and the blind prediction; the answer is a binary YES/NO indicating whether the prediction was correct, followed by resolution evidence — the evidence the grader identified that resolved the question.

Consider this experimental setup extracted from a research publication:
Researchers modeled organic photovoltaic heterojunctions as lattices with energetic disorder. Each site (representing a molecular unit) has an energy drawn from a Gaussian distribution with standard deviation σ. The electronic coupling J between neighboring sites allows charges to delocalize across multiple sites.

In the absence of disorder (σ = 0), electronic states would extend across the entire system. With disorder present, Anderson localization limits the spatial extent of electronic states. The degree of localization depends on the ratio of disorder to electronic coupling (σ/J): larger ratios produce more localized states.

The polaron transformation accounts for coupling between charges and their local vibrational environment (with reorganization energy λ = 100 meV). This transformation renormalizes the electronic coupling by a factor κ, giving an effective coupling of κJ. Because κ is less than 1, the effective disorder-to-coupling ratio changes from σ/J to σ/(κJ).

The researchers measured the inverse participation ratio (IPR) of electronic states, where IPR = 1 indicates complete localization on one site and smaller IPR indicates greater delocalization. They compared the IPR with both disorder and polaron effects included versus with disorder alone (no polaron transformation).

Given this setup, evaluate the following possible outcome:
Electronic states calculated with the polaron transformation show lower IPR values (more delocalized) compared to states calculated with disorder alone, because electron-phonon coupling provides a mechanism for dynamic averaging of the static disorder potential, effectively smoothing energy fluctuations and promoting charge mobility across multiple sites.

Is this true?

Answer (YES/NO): NO